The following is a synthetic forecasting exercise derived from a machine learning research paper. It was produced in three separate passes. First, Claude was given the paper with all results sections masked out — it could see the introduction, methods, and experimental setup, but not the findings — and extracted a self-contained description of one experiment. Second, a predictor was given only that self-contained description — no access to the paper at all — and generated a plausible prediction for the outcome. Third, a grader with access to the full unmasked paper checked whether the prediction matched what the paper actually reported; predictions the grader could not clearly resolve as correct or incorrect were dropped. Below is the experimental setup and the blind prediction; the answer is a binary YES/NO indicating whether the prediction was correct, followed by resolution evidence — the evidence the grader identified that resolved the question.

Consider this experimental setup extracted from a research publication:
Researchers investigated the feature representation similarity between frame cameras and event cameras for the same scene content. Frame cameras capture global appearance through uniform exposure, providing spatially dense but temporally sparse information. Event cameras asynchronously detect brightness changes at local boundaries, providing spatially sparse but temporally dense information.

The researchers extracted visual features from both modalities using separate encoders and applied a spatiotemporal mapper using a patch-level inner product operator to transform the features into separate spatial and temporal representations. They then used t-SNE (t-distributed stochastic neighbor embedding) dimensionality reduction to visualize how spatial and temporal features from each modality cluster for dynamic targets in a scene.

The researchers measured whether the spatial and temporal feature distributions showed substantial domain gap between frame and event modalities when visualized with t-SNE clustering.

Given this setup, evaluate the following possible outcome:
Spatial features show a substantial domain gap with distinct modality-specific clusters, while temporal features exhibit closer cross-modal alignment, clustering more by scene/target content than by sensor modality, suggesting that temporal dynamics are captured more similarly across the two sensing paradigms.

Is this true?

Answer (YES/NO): NO